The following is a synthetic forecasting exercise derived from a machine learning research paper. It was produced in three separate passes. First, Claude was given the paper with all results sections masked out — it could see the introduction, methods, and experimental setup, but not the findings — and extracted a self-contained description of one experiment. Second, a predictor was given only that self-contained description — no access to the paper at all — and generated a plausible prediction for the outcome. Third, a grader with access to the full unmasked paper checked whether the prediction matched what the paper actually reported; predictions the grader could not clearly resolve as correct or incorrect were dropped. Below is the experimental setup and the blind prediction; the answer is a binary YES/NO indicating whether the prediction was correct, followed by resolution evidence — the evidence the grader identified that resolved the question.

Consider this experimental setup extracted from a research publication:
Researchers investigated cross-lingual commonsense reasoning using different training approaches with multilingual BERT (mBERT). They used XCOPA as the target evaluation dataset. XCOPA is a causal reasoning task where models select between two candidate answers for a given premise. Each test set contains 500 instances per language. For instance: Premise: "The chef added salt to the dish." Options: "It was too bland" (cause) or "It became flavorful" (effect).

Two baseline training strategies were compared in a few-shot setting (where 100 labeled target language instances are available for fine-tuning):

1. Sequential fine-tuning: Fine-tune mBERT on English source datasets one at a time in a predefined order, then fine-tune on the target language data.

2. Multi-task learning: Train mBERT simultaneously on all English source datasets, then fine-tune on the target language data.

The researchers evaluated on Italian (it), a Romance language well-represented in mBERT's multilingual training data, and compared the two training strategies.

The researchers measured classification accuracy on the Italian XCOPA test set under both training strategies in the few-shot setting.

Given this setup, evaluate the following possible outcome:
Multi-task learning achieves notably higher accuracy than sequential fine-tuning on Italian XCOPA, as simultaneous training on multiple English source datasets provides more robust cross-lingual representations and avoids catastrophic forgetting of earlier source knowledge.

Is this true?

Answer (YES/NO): YES